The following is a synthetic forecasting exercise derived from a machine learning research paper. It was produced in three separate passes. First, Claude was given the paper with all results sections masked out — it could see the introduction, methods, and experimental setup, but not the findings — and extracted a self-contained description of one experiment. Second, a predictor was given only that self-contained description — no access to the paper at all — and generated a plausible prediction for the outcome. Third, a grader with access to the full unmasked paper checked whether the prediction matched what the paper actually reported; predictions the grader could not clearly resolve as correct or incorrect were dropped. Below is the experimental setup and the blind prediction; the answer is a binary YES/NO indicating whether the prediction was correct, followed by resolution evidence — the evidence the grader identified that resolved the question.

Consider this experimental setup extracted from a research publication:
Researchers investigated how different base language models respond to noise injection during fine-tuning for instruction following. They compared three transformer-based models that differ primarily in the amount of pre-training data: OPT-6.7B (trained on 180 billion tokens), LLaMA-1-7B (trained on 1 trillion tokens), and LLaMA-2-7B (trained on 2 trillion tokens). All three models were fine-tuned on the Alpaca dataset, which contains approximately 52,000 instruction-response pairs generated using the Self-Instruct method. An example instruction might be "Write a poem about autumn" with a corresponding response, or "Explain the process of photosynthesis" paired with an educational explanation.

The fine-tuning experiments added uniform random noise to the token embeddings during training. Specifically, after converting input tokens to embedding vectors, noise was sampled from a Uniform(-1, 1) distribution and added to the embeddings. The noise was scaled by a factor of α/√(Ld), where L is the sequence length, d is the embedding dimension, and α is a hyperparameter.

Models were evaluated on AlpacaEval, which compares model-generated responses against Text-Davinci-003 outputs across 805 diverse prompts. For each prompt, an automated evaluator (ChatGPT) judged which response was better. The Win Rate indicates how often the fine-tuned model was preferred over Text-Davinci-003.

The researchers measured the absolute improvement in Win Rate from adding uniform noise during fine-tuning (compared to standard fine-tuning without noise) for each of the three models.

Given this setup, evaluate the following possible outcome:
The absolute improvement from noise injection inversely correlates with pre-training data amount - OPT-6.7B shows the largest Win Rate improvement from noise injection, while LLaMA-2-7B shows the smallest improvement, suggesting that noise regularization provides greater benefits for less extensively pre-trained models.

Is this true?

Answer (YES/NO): NO